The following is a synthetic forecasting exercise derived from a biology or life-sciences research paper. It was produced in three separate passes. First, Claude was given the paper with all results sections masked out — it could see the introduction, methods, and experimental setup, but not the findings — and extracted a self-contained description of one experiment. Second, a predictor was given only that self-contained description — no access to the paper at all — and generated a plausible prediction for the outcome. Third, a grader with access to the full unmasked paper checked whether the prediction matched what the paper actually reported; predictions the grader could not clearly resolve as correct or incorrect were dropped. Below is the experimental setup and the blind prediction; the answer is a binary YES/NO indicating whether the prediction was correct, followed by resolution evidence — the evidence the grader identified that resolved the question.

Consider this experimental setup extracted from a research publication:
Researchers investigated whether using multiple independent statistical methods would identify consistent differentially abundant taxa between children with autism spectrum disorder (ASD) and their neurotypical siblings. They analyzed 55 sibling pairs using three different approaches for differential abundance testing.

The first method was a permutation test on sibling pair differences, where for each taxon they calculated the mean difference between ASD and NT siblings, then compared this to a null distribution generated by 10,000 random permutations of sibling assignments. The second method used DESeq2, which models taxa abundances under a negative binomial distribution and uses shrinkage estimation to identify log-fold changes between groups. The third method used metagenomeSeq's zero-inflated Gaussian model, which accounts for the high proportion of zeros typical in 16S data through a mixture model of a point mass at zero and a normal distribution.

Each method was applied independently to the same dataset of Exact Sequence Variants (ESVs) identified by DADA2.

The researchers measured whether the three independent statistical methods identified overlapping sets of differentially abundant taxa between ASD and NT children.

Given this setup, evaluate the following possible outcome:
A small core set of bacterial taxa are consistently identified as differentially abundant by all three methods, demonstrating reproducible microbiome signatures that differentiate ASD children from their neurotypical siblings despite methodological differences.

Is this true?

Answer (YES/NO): NO